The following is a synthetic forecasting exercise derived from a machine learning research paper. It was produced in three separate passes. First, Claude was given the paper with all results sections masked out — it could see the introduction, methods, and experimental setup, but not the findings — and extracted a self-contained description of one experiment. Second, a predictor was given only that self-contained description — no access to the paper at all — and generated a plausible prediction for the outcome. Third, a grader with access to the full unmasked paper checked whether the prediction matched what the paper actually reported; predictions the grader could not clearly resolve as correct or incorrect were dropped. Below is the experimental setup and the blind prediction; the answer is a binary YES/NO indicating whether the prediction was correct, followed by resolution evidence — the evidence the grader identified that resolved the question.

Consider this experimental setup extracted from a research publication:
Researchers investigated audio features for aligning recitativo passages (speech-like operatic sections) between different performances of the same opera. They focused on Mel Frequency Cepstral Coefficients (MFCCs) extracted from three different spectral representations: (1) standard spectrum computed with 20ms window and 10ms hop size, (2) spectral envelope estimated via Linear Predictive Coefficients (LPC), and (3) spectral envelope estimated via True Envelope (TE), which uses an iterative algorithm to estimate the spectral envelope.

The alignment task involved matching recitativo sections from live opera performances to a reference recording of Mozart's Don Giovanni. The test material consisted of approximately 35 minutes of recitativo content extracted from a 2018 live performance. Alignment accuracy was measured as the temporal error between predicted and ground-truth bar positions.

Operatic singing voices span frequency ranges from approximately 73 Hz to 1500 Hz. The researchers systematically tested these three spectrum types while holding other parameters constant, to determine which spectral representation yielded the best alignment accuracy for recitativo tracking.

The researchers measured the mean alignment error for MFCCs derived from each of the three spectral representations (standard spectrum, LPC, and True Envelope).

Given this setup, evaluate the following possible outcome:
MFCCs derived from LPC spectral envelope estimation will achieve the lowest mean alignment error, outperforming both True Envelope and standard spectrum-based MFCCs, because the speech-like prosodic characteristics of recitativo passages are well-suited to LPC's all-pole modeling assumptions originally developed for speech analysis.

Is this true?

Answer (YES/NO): YES